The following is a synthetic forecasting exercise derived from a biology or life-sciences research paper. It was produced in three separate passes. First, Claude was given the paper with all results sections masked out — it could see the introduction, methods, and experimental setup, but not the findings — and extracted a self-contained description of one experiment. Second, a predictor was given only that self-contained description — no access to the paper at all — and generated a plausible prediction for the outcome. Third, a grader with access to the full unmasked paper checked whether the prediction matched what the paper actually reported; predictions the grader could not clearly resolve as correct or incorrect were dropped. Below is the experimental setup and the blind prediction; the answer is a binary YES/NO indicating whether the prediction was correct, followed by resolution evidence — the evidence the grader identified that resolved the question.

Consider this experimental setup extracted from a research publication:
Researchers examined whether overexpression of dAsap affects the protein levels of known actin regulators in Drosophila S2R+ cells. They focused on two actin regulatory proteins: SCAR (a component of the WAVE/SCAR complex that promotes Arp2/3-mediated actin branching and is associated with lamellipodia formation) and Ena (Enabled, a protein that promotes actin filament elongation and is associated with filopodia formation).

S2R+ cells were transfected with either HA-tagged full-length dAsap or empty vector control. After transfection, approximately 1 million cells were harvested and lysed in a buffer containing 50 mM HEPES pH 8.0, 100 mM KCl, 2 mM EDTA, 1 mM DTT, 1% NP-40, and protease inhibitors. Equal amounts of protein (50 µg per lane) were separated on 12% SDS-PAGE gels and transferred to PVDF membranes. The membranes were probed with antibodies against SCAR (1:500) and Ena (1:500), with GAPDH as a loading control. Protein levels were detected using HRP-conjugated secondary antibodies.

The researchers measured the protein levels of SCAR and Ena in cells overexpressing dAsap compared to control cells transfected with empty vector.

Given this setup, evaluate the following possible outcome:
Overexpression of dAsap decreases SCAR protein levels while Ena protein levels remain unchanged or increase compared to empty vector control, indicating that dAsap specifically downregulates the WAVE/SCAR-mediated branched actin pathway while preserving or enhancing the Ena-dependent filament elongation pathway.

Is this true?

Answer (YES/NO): NO